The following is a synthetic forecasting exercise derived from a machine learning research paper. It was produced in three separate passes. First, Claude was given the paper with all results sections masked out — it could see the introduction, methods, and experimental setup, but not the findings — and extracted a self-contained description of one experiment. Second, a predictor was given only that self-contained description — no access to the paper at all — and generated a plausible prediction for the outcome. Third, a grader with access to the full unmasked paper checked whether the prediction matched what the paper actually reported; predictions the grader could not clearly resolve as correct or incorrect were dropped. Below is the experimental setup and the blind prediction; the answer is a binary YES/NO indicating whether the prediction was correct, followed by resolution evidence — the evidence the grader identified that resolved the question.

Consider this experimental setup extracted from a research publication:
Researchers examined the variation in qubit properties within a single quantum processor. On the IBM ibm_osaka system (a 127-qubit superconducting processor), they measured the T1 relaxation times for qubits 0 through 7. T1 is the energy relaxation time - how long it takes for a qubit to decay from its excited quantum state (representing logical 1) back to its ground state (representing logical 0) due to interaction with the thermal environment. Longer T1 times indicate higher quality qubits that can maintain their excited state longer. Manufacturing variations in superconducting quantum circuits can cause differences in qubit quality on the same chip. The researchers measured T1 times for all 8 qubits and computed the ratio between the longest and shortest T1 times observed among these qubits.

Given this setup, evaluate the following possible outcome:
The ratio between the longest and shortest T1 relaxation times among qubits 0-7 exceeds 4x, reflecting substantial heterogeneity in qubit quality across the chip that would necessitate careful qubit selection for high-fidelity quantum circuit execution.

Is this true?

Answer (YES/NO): YES